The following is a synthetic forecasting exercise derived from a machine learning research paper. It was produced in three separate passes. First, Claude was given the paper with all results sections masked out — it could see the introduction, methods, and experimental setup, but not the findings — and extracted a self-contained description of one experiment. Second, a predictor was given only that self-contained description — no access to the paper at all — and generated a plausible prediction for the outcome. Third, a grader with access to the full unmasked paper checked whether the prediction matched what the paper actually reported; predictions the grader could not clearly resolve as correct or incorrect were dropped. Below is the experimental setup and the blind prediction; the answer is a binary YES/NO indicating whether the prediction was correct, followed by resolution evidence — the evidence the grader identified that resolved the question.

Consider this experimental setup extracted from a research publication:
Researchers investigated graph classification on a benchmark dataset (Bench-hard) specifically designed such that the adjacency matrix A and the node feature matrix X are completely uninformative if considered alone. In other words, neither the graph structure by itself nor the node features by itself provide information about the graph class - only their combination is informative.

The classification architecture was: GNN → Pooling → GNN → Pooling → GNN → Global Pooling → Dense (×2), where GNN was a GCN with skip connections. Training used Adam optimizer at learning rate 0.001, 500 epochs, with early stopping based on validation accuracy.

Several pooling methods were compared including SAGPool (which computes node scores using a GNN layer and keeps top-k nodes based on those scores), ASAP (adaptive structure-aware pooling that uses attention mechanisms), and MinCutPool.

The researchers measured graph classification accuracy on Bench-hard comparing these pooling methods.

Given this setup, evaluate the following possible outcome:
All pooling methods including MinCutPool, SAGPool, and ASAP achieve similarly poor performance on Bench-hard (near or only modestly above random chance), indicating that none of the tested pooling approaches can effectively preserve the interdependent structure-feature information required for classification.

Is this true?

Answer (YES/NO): NO